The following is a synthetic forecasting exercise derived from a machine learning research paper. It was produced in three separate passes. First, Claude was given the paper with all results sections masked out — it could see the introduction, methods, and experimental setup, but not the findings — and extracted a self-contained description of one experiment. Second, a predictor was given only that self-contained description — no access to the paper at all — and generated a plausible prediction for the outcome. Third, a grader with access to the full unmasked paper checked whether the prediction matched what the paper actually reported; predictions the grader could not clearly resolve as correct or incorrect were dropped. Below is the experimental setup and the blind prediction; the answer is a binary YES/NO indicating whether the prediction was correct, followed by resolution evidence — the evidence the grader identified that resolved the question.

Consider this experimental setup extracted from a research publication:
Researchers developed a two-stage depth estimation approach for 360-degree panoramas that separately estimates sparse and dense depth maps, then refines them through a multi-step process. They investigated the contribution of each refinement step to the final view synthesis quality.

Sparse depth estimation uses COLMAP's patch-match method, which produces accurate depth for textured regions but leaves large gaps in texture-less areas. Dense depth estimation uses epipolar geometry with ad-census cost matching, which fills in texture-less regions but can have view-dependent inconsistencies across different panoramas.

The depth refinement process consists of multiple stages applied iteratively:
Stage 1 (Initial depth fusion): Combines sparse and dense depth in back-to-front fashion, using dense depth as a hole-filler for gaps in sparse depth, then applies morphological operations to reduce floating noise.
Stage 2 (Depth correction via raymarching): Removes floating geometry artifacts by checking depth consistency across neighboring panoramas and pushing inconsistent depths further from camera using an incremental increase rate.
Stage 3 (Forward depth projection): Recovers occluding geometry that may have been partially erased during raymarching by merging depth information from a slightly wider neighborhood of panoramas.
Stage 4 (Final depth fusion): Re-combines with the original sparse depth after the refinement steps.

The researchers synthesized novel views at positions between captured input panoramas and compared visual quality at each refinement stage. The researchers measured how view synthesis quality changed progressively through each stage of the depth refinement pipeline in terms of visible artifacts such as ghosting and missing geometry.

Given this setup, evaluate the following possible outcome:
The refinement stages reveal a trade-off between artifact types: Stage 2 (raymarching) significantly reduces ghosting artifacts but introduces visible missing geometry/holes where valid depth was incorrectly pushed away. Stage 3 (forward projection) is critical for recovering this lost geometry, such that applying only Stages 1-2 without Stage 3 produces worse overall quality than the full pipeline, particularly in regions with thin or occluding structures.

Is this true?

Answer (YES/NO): YES